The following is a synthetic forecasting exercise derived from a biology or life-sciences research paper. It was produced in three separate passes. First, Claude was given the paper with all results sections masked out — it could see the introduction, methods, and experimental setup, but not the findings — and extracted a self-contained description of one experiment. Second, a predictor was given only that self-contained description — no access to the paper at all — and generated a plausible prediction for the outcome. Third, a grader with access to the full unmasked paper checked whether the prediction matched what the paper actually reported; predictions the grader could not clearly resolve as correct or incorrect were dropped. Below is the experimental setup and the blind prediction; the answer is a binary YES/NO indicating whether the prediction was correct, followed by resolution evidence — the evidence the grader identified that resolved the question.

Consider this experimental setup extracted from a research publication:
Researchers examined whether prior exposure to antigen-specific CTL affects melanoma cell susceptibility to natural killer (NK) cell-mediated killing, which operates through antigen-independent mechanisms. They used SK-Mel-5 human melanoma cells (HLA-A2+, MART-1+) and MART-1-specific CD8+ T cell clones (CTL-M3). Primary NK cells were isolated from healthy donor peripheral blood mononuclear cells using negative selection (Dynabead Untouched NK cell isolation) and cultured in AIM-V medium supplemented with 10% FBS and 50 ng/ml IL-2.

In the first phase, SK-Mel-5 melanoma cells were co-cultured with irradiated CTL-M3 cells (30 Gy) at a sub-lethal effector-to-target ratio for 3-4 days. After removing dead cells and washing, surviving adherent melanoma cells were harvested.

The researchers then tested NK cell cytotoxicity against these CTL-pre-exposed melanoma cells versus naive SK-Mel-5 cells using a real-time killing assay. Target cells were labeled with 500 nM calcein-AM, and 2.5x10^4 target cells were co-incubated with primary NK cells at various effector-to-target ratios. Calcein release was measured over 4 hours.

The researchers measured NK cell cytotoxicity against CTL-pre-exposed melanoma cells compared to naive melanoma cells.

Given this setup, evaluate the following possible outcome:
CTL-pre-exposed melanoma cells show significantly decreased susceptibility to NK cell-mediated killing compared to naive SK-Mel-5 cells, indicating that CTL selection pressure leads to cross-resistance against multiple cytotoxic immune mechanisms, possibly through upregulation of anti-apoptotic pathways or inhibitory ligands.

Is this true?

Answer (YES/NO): YES